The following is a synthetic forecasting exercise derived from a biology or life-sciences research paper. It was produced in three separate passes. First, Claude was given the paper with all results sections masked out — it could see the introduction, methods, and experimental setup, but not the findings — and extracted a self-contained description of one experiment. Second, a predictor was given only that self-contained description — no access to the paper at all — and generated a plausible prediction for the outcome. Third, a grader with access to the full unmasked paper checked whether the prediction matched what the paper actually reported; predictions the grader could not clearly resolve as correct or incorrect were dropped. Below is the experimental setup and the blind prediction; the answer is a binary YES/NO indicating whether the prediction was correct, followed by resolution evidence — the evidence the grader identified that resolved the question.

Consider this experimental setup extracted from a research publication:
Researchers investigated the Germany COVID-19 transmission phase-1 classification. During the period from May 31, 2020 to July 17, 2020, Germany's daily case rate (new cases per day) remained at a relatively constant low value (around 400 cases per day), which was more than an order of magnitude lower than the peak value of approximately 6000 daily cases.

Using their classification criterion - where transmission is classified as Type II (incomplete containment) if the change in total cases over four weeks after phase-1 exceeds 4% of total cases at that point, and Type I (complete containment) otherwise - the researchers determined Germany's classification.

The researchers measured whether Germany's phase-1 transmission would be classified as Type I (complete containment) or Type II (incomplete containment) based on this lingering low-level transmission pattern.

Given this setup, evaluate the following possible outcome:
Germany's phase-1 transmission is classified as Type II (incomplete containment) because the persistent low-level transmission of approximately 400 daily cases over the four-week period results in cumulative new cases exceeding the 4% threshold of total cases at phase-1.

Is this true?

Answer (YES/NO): YES